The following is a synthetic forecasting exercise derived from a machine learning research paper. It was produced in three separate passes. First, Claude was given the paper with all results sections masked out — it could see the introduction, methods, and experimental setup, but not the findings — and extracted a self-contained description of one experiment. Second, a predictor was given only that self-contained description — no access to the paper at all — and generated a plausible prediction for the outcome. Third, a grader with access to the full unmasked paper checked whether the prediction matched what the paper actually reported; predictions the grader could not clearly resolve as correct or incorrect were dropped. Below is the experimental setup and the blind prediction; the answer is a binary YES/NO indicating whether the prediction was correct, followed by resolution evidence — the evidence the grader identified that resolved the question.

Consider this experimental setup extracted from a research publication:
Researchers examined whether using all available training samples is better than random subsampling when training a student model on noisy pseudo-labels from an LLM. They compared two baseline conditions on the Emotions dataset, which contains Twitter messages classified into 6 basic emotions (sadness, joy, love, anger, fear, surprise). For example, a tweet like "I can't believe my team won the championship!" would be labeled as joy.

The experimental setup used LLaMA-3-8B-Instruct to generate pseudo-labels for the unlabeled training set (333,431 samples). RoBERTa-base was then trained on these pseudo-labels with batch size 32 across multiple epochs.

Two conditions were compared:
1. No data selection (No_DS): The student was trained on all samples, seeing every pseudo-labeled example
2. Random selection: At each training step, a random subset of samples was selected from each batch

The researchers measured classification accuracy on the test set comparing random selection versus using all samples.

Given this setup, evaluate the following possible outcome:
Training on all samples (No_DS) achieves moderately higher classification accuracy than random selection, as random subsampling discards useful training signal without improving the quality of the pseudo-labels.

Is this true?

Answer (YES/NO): NO